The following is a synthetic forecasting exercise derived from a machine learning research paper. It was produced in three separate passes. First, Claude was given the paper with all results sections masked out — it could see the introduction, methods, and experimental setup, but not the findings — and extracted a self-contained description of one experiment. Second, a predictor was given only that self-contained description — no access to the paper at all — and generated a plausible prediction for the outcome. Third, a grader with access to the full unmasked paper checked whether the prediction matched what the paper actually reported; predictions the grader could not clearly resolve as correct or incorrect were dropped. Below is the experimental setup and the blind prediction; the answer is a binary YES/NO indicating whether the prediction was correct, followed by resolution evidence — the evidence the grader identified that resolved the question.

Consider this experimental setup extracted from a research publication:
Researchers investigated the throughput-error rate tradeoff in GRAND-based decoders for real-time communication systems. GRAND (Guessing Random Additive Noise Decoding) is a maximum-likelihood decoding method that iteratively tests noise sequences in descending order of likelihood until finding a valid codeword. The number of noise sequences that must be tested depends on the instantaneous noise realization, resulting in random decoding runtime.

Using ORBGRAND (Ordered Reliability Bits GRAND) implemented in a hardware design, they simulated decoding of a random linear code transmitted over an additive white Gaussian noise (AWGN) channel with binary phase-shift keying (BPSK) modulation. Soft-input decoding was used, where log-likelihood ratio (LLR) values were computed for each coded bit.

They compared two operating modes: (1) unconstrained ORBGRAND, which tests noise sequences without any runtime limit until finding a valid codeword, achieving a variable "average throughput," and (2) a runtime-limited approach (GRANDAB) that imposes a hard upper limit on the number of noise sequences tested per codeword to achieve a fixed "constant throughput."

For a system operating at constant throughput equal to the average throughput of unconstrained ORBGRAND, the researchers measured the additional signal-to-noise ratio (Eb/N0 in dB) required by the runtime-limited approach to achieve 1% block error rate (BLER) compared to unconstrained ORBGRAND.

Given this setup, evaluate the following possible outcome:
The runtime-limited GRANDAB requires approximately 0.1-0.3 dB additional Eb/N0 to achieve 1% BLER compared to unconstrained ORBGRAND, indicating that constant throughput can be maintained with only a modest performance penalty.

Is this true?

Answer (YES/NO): NO